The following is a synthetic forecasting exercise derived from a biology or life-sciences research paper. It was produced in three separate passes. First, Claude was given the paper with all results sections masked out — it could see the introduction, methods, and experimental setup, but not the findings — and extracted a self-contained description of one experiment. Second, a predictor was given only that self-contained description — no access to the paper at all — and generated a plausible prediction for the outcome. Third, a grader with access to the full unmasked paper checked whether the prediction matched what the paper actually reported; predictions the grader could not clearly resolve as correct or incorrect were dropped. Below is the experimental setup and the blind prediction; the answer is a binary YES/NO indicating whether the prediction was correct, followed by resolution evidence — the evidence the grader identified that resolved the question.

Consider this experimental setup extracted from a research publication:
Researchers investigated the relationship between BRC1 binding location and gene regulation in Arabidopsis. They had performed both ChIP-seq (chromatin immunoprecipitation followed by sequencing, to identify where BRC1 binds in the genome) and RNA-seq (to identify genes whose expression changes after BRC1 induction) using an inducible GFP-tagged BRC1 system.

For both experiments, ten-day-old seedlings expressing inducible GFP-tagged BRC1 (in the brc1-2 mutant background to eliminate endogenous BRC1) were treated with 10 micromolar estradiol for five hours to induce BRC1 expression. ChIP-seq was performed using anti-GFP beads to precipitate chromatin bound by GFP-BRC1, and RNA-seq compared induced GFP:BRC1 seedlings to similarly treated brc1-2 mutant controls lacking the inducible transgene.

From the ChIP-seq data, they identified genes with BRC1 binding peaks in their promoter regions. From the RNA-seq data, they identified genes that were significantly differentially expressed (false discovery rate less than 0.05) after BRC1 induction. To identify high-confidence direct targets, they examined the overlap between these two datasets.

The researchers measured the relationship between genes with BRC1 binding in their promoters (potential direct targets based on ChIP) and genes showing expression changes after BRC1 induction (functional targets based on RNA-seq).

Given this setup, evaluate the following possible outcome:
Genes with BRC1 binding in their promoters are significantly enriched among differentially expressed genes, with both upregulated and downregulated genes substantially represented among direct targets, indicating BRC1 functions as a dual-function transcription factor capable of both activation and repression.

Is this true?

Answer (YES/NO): NO